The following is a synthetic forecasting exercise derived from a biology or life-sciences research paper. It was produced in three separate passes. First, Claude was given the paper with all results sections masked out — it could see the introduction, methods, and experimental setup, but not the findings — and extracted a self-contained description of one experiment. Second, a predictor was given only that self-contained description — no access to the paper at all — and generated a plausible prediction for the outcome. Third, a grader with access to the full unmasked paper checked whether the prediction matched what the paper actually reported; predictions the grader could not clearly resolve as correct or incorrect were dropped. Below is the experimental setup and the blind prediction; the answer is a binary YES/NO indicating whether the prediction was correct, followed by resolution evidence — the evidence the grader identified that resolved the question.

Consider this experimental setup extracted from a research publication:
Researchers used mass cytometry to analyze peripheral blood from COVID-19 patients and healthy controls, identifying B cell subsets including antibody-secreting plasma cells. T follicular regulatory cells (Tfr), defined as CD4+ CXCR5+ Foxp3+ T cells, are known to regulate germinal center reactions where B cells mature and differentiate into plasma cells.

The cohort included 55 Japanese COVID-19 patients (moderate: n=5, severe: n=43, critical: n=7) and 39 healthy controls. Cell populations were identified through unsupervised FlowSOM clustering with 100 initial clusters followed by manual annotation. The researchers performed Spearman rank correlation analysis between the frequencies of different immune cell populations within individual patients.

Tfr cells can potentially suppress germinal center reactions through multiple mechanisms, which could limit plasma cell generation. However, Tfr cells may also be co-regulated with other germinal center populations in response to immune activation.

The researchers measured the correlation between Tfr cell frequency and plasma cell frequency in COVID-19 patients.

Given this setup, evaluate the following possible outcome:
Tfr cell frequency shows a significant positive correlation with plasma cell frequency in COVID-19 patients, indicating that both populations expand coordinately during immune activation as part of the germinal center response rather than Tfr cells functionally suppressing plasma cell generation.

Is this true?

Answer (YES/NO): NO